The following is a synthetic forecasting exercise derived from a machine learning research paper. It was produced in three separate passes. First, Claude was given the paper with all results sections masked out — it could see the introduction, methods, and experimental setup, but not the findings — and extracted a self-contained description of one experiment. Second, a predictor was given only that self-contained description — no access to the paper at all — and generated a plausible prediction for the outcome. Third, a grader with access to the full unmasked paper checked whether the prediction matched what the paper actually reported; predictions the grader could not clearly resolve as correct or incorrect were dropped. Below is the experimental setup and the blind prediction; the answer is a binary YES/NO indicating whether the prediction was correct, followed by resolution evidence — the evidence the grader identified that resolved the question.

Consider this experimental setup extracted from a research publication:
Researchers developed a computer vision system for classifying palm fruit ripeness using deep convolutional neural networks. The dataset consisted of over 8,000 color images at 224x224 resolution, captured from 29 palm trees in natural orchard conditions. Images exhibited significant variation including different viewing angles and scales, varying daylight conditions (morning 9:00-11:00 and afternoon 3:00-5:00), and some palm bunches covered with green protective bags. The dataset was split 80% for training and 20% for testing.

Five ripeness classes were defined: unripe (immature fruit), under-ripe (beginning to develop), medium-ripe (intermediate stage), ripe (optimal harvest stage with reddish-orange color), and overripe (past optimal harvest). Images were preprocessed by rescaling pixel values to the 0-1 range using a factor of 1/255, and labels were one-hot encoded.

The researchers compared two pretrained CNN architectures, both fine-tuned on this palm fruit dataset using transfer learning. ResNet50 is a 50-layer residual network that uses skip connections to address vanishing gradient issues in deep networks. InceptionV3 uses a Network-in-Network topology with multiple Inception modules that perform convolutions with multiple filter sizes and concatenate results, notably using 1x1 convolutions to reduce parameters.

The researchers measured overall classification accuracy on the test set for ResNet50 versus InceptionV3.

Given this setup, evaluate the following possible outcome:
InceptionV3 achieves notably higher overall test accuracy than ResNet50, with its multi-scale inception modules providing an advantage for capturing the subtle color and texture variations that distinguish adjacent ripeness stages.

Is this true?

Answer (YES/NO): NO